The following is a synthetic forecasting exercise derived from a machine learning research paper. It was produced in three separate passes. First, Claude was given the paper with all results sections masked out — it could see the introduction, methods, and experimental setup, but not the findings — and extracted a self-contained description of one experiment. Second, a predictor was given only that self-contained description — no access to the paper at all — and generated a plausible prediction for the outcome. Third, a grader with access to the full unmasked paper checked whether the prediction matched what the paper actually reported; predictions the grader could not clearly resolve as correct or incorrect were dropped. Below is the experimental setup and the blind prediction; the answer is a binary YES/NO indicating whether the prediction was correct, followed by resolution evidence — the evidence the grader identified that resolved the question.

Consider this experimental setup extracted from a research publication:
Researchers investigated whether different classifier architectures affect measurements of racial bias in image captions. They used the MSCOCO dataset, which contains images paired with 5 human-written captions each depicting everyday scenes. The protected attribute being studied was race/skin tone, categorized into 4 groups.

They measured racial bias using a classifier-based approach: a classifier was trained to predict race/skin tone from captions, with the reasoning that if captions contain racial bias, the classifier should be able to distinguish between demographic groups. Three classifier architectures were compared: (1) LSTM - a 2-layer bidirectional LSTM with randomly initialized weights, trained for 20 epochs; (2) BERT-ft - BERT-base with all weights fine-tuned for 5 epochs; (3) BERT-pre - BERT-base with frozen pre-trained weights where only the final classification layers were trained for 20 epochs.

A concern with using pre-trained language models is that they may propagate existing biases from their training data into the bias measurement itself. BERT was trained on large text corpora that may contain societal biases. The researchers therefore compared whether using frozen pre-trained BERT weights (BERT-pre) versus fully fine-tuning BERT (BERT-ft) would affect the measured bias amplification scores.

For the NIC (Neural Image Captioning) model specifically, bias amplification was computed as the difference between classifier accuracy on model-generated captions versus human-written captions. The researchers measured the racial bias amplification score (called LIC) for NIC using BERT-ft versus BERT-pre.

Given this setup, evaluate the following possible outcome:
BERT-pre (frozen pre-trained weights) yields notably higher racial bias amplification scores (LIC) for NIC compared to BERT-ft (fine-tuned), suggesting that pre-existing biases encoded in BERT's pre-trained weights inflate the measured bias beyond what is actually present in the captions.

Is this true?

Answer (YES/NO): NO